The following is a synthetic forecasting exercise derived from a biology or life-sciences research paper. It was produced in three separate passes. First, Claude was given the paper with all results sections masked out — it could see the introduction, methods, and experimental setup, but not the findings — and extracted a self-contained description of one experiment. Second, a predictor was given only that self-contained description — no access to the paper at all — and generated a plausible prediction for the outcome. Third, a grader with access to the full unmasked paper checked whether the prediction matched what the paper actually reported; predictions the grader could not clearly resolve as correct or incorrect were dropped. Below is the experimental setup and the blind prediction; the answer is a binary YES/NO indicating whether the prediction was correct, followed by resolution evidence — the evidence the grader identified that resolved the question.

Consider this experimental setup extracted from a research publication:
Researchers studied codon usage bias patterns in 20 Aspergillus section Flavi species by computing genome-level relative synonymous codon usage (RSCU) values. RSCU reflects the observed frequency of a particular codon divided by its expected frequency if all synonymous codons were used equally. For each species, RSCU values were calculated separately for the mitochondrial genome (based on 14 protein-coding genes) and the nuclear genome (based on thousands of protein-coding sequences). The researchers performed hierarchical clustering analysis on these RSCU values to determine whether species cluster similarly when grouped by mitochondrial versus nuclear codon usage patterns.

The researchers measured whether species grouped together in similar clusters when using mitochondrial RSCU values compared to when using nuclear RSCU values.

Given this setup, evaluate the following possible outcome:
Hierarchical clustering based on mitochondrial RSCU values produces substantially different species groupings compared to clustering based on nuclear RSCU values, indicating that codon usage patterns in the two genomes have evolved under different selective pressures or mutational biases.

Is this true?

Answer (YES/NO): YES